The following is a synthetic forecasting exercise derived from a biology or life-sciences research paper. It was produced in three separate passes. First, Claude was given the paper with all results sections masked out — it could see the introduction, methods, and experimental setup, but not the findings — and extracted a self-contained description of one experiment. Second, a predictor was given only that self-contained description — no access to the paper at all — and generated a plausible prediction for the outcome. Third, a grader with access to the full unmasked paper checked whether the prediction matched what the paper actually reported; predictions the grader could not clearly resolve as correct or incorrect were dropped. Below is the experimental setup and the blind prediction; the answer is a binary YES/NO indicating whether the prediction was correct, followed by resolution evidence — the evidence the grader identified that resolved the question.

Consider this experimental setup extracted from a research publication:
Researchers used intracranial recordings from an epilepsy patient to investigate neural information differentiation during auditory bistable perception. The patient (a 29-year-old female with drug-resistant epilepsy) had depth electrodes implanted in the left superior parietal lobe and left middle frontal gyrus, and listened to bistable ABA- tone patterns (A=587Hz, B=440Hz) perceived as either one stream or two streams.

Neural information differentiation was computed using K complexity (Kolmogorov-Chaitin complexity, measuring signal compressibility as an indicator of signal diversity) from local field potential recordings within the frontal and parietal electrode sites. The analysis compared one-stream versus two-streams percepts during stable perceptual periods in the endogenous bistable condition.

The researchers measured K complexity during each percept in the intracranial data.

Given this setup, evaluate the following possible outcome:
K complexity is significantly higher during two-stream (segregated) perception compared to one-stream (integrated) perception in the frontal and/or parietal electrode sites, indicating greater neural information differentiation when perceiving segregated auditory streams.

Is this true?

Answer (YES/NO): YES